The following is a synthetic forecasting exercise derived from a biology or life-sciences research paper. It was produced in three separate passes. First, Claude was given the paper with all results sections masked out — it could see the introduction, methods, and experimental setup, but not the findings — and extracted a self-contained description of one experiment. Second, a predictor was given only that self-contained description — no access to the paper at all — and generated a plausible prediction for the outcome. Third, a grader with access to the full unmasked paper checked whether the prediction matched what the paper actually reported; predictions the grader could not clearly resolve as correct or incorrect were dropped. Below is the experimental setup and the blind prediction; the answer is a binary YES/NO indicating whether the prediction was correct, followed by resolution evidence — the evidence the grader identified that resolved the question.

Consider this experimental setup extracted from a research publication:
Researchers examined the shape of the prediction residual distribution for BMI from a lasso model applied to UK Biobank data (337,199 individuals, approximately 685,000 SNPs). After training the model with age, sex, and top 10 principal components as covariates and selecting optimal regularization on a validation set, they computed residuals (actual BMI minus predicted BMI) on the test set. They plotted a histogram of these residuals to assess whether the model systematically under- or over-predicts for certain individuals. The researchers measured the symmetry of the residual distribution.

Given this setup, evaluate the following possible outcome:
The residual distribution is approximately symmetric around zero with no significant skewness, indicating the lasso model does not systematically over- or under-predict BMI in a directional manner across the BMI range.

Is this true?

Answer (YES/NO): NO